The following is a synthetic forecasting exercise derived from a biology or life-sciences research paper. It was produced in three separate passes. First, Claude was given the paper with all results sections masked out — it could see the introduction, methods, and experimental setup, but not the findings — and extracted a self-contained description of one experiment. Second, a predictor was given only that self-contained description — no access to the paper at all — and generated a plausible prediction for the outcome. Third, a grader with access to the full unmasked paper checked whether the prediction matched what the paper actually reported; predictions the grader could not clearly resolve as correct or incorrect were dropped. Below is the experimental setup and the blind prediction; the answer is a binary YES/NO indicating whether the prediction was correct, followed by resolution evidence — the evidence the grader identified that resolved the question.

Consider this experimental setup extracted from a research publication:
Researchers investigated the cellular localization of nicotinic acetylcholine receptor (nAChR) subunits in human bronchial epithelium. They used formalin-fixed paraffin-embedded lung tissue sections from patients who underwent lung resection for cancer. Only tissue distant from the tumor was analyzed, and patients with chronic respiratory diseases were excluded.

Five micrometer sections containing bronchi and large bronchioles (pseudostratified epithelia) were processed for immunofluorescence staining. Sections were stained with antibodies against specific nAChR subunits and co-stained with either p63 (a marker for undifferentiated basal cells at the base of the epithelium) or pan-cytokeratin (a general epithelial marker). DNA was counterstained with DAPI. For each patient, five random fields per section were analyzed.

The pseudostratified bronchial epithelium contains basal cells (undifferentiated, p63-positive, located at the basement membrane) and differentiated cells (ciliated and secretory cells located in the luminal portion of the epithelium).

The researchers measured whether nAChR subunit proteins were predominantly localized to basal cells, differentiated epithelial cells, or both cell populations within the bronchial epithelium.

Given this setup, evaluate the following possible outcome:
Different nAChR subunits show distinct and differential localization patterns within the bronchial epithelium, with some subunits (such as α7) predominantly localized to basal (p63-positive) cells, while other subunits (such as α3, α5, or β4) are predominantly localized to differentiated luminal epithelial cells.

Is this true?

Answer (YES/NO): NO